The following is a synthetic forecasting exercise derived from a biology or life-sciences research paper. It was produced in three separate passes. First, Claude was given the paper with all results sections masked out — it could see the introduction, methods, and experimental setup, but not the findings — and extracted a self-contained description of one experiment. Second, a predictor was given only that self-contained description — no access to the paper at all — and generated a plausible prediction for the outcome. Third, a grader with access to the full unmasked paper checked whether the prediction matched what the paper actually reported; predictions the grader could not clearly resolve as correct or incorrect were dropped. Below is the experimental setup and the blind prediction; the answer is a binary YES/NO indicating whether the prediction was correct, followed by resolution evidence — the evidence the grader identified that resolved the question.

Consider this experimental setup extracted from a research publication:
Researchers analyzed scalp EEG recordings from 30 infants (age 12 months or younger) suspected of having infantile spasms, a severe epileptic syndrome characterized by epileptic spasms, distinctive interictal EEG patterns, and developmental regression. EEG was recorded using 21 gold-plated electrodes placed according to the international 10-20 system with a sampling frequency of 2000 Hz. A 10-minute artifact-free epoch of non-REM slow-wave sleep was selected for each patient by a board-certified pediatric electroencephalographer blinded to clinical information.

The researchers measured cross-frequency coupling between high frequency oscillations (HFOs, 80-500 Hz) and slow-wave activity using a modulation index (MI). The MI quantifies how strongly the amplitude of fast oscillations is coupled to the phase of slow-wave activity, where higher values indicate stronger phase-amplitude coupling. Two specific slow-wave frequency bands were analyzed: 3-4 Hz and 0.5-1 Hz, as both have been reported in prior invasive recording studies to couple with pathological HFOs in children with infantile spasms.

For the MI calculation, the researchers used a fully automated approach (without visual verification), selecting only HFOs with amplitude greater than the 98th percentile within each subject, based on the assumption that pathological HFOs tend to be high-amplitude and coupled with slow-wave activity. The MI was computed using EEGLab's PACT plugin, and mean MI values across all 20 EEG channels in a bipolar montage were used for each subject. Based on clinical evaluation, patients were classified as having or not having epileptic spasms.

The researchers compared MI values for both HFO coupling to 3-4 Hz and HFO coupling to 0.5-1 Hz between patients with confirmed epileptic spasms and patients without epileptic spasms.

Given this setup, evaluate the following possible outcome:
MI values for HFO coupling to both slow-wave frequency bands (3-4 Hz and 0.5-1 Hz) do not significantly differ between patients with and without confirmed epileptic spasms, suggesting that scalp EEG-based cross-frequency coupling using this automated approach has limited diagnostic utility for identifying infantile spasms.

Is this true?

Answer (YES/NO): NO